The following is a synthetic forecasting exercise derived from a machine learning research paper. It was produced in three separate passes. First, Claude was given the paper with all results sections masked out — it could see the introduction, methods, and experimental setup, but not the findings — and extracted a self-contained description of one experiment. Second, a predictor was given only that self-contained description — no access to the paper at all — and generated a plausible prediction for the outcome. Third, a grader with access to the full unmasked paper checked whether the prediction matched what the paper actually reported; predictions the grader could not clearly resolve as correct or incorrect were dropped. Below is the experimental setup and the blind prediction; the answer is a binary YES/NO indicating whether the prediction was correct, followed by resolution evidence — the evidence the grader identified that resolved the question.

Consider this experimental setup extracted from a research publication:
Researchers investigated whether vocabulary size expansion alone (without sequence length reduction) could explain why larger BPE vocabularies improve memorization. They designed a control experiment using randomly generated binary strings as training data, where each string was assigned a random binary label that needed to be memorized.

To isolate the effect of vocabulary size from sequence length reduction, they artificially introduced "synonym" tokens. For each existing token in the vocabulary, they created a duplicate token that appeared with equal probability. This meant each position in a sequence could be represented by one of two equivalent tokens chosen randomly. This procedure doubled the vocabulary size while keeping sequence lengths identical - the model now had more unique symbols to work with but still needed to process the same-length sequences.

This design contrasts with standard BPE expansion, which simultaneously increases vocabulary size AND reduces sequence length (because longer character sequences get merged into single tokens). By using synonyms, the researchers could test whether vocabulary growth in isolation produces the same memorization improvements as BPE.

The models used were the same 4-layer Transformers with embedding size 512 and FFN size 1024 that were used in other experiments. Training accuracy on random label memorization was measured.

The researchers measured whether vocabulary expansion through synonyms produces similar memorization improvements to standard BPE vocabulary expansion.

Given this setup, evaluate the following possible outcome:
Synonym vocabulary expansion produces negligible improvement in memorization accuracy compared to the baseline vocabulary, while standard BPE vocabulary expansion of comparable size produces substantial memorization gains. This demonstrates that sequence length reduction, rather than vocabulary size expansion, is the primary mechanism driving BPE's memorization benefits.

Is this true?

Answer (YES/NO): NO